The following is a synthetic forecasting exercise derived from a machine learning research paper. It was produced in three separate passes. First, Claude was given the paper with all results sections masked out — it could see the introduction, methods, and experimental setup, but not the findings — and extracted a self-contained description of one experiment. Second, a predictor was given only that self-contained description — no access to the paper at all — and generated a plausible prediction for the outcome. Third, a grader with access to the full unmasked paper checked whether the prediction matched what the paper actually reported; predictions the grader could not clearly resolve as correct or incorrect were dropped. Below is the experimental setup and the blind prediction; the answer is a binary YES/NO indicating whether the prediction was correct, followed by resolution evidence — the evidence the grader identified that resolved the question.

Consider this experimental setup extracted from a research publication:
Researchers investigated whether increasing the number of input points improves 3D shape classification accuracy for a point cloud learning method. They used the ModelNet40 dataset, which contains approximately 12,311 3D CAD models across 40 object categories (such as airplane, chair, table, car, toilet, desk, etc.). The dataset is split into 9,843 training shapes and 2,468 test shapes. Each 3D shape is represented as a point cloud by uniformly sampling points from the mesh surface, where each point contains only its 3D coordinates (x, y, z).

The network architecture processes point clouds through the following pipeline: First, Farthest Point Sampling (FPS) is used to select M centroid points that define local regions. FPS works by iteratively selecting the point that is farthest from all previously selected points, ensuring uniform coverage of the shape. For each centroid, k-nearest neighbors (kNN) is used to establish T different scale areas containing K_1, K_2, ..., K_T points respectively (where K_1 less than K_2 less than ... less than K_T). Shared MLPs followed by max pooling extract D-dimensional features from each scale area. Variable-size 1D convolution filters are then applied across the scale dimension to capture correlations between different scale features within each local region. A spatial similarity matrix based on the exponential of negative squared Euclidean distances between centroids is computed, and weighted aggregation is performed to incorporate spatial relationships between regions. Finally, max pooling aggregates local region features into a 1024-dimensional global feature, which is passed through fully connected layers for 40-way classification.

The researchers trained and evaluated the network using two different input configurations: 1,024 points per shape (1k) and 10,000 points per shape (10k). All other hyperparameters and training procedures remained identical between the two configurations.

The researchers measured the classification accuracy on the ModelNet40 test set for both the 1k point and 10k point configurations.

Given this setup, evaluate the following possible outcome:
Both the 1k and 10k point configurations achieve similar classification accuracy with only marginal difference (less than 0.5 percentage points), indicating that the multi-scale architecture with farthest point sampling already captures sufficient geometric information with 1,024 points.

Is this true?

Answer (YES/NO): NO